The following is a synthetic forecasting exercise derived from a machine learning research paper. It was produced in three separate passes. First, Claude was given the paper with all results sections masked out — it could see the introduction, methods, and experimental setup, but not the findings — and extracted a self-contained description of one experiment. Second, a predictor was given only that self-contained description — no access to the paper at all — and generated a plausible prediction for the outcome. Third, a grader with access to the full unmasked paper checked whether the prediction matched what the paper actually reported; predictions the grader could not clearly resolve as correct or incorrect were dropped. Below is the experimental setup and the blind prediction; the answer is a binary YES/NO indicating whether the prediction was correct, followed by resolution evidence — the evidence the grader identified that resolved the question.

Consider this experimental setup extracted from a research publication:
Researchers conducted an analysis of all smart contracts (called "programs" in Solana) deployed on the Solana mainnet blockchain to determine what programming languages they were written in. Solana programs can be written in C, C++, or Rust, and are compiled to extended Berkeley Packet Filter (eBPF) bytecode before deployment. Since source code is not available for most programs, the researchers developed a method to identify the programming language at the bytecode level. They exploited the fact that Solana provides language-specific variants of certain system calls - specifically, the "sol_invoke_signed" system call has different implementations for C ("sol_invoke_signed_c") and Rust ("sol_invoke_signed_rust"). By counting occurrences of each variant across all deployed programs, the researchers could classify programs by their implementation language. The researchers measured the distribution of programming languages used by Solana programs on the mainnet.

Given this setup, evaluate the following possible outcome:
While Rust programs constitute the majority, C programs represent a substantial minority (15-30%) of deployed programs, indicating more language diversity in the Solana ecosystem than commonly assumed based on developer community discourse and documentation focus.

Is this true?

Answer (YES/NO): NO